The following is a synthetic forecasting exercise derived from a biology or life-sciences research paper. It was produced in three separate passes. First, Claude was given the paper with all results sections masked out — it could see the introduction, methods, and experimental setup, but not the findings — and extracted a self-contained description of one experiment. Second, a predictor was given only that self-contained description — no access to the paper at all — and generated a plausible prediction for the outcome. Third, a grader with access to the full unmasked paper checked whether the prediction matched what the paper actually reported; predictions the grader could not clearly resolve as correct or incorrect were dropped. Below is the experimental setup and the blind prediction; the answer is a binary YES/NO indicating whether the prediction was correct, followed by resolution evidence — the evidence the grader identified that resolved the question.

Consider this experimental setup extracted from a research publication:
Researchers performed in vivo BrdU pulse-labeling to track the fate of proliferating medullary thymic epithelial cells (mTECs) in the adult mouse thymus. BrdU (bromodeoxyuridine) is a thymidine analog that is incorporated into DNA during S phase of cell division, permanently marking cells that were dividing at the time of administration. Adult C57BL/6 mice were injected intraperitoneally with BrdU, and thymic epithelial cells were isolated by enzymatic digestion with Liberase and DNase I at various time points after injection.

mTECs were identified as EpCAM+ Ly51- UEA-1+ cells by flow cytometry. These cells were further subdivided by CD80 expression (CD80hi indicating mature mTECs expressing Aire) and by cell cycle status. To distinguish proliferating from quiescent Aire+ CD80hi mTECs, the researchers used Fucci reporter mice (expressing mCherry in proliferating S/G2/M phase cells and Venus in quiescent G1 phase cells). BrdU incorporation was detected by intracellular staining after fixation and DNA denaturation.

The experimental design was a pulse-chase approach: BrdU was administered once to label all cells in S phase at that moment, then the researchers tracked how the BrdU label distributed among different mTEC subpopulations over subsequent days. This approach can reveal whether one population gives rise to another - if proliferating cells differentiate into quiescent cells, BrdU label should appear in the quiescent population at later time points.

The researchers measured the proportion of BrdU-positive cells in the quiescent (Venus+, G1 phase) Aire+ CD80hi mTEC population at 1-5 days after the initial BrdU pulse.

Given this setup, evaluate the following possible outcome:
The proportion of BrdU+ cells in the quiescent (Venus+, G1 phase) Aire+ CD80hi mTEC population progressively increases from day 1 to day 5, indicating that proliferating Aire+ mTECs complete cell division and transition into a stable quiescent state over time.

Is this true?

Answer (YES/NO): NO